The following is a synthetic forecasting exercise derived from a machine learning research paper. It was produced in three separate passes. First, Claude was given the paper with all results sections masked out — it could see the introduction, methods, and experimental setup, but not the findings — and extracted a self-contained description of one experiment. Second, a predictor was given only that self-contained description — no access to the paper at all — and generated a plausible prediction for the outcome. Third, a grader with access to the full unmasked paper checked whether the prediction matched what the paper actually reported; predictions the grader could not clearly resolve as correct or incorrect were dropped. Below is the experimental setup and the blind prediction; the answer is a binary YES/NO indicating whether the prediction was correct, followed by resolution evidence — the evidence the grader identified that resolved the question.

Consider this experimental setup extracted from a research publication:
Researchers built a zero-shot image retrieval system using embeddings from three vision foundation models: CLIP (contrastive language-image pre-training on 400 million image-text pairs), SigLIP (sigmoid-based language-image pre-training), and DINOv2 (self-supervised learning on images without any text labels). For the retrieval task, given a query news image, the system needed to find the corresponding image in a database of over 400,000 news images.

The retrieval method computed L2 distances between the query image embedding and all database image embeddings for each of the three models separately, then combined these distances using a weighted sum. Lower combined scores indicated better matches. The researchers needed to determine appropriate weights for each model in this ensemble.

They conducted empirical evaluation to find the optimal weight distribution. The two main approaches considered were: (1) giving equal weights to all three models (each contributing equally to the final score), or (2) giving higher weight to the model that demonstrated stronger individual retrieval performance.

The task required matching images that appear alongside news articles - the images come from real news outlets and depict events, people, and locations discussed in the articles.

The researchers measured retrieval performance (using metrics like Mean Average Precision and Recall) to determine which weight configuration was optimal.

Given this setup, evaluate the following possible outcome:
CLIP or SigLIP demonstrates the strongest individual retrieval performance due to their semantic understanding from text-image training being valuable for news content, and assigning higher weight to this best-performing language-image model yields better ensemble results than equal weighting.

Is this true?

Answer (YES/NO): NO